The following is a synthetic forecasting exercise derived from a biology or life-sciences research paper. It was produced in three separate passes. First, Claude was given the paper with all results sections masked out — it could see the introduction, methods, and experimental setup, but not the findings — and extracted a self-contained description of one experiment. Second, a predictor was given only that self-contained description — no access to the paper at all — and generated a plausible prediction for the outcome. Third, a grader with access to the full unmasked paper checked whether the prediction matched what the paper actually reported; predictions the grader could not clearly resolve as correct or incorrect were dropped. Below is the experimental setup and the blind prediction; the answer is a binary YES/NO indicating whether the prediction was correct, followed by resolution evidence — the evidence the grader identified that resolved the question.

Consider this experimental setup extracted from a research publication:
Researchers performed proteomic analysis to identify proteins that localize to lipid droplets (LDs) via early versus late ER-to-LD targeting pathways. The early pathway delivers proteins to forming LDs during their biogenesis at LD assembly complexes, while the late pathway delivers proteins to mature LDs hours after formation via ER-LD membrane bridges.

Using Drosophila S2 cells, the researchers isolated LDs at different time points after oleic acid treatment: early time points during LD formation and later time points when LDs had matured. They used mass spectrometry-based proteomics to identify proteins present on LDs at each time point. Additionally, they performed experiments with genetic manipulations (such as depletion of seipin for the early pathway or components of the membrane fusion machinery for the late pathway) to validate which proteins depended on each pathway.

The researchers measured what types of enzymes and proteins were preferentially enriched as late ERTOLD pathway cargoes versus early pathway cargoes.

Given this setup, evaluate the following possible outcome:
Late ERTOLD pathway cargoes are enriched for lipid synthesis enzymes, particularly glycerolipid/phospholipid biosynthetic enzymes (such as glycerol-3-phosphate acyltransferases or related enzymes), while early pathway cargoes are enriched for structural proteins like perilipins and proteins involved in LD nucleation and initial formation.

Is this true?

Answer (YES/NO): NO